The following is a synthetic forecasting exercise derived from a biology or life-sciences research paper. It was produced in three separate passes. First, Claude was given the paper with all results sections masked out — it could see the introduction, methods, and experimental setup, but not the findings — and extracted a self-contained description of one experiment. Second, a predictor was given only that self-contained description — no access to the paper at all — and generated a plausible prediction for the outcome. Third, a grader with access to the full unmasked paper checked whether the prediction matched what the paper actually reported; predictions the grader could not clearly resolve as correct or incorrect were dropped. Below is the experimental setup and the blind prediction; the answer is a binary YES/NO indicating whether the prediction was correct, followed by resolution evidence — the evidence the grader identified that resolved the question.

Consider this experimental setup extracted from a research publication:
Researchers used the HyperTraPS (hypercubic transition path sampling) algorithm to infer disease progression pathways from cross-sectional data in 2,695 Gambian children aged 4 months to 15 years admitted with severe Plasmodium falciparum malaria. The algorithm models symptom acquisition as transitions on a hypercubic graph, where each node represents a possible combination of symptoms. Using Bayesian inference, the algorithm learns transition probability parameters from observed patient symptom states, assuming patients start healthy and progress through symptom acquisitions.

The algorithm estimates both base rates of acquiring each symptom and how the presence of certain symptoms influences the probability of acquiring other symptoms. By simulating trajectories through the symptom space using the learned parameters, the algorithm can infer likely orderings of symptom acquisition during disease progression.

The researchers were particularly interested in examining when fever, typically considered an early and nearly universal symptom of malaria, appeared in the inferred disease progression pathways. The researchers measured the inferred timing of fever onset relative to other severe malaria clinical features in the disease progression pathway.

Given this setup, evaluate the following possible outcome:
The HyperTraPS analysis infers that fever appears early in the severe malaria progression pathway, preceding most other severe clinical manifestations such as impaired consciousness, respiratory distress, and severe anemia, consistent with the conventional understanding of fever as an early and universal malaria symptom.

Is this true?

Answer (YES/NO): NO